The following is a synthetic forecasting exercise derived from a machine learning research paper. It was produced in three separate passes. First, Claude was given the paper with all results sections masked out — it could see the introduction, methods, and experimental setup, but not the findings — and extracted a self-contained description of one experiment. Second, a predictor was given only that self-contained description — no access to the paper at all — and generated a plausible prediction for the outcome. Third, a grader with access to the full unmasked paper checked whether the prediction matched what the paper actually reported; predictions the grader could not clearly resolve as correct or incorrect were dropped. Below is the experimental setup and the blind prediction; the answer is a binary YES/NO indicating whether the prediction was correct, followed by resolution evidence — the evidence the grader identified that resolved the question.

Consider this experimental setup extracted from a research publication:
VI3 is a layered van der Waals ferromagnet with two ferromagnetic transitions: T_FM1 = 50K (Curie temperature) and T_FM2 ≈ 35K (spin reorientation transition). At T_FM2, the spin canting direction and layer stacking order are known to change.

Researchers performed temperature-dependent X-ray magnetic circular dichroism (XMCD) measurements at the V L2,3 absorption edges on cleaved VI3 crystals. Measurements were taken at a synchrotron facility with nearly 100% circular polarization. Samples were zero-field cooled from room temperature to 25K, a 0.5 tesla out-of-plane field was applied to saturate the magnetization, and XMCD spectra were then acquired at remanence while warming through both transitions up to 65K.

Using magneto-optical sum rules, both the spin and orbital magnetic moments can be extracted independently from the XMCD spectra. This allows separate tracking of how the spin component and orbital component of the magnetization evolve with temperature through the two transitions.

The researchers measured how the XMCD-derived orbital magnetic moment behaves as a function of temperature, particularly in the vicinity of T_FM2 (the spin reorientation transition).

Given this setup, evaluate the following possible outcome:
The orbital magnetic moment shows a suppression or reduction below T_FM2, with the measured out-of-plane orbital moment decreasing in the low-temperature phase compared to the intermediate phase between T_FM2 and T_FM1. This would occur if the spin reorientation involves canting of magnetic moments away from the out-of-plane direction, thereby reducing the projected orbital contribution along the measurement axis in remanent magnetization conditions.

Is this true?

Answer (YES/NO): NO